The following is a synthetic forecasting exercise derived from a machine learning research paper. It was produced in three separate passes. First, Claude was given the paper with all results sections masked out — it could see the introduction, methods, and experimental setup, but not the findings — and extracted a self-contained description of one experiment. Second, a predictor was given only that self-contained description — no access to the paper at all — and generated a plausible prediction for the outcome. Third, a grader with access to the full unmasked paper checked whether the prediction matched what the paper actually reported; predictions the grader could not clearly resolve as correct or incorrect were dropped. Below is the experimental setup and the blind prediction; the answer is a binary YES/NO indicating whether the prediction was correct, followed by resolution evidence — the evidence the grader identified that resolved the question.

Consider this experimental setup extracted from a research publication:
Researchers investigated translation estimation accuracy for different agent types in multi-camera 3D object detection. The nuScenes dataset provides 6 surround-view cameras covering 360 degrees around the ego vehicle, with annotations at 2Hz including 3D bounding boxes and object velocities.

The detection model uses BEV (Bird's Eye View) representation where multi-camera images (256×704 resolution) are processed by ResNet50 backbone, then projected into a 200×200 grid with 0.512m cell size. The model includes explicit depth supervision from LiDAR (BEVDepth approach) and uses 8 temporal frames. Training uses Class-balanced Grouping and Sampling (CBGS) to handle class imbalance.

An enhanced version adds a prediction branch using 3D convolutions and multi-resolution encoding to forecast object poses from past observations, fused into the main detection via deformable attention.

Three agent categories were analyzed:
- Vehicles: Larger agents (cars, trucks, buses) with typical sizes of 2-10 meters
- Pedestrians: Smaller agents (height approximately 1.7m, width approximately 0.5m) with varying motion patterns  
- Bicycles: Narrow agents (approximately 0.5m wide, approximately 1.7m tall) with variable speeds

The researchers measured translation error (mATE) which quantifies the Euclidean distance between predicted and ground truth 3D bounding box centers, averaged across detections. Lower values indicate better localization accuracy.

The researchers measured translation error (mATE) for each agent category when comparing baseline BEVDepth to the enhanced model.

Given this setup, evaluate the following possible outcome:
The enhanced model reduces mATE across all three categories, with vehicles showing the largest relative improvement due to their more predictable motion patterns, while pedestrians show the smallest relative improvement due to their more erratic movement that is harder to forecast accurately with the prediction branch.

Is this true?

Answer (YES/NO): NO